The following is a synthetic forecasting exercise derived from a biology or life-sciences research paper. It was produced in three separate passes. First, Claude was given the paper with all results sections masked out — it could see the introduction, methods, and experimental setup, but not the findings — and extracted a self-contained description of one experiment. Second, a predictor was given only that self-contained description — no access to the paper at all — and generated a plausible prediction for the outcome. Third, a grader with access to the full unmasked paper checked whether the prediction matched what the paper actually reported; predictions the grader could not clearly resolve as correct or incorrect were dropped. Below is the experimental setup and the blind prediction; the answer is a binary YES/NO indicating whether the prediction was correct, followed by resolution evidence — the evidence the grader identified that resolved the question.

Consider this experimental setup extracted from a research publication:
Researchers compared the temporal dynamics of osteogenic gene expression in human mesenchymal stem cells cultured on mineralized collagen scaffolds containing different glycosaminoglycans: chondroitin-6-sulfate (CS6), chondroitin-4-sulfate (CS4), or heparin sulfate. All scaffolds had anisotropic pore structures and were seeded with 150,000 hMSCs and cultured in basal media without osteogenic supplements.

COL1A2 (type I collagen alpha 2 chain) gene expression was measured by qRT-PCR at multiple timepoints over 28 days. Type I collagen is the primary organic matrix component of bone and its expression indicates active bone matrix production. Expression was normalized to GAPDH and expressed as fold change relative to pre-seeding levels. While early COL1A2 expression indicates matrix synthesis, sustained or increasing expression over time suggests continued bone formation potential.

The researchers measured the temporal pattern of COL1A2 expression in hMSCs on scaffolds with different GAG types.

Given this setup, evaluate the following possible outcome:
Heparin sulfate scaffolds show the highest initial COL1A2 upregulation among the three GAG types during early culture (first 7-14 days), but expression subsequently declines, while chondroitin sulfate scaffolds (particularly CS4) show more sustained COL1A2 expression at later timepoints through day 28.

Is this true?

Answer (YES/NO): NO